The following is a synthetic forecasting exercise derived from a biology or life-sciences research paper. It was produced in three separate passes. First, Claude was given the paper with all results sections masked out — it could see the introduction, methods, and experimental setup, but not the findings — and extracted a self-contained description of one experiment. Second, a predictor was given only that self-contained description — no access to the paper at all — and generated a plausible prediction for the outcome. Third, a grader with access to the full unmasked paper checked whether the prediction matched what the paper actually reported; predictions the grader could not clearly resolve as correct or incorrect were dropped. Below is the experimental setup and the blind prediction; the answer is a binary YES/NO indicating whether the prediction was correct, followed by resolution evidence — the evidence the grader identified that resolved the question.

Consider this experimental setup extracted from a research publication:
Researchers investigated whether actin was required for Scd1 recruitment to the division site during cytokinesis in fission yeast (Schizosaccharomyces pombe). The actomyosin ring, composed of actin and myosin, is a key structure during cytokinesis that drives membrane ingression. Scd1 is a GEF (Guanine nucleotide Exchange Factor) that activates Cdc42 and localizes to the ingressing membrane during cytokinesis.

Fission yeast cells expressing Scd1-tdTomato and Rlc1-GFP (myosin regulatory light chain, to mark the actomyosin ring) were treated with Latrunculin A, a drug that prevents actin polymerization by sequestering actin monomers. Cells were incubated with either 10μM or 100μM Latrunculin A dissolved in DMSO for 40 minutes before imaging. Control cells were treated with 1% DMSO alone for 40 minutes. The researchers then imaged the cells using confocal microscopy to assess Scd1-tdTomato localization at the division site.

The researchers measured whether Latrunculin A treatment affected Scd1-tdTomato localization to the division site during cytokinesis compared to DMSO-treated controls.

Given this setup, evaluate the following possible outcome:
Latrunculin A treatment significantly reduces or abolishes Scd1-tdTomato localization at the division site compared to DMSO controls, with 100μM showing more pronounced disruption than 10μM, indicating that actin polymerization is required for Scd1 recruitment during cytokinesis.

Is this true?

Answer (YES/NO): YES